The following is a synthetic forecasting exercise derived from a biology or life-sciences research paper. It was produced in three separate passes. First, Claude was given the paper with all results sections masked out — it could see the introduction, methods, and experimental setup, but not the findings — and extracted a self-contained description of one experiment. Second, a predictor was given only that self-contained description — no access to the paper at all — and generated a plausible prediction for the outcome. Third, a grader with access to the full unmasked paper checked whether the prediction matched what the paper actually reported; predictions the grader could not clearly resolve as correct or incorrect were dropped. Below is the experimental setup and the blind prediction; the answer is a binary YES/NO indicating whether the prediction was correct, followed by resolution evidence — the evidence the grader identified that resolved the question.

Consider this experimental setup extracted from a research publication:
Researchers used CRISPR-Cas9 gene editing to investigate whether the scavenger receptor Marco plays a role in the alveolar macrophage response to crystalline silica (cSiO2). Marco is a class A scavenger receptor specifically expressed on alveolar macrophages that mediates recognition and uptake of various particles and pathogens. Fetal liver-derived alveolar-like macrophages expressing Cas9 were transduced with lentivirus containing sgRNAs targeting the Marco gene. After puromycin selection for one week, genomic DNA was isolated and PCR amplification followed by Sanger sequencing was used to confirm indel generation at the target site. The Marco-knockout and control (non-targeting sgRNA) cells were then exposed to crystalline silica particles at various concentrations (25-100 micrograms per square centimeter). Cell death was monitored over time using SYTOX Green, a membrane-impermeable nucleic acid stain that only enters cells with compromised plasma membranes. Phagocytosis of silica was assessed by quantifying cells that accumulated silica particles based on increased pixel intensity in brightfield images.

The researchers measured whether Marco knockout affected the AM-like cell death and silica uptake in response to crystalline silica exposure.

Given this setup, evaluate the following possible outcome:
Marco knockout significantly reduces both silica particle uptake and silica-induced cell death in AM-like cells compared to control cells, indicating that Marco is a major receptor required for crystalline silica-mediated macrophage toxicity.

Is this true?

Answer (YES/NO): NO